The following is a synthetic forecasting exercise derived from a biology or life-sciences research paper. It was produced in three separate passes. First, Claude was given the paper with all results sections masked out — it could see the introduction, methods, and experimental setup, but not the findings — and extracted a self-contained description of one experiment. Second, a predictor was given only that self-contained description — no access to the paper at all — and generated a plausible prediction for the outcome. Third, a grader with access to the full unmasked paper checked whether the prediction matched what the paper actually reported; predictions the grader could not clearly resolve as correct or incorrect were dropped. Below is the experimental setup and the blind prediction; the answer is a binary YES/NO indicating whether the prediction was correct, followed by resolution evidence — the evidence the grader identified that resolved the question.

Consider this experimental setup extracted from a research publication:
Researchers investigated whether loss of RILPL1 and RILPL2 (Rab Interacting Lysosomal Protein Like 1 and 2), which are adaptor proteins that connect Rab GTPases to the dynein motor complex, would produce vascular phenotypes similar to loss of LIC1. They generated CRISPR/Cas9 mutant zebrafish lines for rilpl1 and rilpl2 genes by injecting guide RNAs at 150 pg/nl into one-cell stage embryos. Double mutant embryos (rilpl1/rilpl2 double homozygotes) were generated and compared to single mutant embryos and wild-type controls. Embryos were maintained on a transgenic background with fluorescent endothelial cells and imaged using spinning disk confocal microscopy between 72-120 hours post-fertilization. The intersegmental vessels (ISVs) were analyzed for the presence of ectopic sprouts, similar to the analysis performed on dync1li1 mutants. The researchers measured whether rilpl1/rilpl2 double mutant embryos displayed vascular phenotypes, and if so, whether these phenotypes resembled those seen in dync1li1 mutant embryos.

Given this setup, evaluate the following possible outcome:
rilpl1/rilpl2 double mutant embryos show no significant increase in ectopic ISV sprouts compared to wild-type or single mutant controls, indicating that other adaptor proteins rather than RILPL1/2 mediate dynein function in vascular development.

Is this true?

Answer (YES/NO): NO